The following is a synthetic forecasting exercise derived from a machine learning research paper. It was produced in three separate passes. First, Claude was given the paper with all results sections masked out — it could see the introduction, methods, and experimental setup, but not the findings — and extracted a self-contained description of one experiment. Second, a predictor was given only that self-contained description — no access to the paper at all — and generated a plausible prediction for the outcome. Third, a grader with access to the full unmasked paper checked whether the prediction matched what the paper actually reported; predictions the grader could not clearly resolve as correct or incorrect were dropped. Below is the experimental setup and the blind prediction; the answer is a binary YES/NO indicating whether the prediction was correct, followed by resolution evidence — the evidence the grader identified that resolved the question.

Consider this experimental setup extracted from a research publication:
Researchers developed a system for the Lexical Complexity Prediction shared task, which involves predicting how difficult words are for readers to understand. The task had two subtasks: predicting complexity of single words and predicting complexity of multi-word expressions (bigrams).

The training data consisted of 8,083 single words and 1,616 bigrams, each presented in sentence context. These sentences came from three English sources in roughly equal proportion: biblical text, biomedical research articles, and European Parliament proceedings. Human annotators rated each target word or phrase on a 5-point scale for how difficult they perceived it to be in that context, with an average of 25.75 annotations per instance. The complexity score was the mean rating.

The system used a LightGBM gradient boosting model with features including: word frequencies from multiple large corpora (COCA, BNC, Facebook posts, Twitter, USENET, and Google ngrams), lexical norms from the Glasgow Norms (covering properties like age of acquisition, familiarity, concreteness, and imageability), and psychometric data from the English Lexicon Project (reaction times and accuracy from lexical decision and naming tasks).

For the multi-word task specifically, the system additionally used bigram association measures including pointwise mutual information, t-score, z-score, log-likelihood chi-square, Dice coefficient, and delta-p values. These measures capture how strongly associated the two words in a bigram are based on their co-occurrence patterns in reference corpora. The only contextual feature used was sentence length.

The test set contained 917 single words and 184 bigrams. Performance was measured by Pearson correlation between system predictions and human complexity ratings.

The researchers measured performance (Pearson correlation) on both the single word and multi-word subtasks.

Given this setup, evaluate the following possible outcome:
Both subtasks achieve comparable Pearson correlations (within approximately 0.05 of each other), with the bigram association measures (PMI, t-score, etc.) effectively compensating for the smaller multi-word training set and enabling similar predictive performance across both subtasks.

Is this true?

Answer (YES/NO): NO